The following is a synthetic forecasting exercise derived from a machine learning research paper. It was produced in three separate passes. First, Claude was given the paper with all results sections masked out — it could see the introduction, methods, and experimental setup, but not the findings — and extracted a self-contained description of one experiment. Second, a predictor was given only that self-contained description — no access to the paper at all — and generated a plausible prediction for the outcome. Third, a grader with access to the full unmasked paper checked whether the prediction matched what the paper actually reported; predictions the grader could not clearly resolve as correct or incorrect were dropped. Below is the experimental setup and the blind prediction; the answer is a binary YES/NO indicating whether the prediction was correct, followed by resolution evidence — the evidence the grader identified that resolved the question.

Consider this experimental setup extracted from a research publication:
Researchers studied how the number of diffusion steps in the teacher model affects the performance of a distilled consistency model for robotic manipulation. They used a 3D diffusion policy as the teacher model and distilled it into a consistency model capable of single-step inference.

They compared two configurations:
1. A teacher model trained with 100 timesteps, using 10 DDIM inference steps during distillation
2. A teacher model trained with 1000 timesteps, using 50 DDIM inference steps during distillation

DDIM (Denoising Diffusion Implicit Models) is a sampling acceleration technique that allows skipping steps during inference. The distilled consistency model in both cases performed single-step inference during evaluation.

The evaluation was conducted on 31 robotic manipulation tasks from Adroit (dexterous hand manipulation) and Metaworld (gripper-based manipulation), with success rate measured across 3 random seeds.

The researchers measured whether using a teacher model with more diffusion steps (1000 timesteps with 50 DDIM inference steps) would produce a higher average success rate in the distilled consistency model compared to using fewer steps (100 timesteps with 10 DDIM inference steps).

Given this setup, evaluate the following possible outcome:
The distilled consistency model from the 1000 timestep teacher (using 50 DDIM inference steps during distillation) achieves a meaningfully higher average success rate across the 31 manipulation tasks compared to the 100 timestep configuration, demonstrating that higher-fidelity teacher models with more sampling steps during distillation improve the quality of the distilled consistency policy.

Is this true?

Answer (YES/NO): NO